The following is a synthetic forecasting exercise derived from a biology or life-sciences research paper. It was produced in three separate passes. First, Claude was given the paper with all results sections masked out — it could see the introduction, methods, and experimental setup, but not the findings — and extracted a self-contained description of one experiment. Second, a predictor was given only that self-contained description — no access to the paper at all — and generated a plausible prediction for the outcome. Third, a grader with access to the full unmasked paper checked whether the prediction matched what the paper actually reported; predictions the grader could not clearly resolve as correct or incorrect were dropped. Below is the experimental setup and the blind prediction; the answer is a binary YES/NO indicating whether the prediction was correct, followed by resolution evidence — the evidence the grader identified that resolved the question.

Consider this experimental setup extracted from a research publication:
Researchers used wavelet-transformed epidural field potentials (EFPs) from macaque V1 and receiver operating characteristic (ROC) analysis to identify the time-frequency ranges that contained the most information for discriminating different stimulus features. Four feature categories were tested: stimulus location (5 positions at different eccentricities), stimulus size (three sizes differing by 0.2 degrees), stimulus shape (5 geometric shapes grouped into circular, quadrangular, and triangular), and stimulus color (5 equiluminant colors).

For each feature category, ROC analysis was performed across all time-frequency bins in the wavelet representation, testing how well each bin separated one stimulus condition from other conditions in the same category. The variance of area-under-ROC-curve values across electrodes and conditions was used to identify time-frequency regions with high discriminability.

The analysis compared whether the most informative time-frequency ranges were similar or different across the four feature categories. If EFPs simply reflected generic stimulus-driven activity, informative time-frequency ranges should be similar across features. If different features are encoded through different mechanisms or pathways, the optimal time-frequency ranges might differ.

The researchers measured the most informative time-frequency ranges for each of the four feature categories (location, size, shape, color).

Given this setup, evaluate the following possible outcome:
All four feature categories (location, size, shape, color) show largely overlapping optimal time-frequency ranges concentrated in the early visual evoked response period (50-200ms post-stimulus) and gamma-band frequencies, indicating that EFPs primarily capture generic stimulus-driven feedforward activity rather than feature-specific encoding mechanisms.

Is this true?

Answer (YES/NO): NO